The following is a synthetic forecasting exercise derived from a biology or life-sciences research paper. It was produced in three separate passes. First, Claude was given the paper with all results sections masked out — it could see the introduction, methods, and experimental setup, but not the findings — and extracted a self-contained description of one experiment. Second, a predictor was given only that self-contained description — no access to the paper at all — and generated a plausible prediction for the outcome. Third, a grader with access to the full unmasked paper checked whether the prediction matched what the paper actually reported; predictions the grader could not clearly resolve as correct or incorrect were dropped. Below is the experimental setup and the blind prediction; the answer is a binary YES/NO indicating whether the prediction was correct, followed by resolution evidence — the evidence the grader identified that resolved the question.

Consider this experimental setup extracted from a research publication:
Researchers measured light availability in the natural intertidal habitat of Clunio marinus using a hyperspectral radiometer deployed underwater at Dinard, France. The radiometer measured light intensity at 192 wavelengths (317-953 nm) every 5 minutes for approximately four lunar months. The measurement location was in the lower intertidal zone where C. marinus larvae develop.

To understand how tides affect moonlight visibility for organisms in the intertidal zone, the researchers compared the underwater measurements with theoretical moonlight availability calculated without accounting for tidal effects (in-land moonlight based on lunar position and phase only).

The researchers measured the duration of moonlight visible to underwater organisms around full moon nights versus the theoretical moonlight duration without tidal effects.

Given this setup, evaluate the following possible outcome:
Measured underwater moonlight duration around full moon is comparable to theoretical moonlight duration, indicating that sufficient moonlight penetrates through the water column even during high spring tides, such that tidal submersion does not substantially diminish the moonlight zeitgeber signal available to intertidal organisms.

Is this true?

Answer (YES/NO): NO